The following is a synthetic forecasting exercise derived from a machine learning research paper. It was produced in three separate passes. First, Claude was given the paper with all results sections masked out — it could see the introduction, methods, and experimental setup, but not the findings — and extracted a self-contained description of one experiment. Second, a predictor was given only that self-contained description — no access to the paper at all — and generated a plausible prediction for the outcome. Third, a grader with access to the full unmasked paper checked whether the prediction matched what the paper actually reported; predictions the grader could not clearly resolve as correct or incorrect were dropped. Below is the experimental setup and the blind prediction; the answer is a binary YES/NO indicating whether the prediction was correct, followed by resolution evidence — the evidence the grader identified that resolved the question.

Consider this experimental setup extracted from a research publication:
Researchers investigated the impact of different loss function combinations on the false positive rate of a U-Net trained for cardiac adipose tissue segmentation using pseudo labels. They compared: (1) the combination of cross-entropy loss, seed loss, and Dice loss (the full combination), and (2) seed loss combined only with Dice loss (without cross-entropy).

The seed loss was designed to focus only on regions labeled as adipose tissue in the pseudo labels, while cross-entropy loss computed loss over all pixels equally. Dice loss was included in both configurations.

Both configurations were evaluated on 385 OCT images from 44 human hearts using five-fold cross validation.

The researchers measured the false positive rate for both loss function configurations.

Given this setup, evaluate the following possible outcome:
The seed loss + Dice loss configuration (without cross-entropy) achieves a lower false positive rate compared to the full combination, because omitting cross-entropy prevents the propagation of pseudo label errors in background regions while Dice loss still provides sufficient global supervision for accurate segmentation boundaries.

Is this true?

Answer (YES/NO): NO